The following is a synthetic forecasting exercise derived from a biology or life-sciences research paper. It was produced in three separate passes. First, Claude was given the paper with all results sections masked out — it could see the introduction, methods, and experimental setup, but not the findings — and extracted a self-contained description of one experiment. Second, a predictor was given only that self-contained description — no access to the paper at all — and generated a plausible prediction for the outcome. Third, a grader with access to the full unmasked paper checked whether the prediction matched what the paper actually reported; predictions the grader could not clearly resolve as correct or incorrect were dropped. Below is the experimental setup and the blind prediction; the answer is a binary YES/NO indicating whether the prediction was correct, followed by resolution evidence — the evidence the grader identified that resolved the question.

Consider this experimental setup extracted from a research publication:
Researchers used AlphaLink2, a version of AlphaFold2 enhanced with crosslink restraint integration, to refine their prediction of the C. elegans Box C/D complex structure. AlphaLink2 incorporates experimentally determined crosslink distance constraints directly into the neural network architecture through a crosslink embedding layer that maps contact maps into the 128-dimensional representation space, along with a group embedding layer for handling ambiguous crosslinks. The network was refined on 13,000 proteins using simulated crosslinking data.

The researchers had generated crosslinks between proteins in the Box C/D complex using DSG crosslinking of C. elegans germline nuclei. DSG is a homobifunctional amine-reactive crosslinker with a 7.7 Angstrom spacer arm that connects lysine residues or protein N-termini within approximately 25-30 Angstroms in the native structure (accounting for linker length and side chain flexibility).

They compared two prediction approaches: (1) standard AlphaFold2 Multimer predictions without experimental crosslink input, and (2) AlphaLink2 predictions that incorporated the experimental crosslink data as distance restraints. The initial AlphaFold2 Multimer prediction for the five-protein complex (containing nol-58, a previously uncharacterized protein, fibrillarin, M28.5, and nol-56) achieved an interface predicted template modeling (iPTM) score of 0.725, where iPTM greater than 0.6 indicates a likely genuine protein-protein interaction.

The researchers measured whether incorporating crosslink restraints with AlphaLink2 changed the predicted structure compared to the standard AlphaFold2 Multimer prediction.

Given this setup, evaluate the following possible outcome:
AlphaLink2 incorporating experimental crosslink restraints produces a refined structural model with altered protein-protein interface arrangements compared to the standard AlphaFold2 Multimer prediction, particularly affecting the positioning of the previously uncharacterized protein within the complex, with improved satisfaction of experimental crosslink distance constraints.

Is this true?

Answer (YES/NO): NO